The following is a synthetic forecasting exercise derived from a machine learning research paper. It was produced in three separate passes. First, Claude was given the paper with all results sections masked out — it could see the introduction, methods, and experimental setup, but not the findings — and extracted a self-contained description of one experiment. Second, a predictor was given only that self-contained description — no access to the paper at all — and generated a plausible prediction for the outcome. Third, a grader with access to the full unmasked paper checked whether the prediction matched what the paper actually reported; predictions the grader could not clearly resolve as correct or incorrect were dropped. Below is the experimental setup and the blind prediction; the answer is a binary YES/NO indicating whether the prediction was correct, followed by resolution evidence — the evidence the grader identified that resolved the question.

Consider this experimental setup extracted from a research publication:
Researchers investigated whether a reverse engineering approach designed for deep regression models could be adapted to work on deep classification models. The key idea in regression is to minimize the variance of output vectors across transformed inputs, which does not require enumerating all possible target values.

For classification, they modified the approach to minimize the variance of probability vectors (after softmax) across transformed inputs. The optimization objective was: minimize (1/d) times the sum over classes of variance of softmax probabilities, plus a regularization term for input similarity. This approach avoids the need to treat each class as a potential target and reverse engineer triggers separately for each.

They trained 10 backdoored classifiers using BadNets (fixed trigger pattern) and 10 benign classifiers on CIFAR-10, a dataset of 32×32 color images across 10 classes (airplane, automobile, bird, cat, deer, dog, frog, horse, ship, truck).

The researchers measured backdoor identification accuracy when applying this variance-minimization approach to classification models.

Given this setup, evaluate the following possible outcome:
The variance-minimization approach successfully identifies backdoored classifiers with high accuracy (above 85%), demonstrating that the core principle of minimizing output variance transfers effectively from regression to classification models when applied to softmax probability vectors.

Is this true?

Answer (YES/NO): NO